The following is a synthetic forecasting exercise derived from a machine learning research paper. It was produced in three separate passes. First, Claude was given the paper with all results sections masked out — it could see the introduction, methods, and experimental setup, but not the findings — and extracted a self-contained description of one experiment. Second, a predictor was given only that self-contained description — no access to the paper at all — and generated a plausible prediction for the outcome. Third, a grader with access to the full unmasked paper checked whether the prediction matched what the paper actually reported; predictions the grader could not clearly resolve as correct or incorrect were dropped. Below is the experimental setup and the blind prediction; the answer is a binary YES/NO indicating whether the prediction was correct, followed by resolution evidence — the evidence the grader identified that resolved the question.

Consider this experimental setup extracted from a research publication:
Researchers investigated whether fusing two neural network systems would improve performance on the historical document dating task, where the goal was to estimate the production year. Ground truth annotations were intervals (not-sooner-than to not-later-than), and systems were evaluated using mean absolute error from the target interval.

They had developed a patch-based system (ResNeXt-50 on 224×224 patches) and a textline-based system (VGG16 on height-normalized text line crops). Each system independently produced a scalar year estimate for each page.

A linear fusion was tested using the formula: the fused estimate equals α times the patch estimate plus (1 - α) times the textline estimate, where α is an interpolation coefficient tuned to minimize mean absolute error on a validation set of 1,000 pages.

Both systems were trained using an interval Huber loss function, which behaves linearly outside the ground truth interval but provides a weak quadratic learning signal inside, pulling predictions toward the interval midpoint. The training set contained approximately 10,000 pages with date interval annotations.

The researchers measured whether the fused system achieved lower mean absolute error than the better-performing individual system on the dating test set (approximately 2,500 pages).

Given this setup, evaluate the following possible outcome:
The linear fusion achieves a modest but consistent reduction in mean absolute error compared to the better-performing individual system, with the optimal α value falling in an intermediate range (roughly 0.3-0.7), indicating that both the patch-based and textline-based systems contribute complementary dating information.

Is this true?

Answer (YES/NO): NO